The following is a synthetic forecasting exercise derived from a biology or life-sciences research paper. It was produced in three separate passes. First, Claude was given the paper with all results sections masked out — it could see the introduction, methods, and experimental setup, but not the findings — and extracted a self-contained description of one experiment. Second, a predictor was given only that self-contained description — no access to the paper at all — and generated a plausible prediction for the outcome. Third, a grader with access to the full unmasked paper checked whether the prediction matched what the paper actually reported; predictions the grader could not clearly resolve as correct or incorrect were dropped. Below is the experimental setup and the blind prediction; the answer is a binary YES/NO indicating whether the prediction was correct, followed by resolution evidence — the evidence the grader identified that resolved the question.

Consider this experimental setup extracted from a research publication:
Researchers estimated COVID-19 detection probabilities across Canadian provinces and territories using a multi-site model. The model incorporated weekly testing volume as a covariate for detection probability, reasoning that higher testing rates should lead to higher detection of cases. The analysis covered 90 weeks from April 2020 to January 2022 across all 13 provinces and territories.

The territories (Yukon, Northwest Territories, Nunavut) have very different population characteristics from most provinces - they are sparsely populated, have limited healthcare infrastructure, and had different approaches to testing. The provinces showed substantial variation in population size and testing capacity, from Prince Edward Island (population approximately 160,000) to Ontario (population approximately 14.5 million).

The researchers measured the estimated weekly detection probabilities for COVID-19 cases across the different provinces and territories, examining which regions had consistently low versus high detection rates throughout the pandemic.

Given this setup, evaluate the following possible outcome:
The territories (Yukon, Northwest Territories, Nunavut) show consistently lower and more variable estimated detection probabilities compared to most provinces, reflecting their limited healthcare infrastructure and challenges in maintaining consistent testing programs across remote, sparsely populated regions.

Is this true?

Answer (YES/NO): NO